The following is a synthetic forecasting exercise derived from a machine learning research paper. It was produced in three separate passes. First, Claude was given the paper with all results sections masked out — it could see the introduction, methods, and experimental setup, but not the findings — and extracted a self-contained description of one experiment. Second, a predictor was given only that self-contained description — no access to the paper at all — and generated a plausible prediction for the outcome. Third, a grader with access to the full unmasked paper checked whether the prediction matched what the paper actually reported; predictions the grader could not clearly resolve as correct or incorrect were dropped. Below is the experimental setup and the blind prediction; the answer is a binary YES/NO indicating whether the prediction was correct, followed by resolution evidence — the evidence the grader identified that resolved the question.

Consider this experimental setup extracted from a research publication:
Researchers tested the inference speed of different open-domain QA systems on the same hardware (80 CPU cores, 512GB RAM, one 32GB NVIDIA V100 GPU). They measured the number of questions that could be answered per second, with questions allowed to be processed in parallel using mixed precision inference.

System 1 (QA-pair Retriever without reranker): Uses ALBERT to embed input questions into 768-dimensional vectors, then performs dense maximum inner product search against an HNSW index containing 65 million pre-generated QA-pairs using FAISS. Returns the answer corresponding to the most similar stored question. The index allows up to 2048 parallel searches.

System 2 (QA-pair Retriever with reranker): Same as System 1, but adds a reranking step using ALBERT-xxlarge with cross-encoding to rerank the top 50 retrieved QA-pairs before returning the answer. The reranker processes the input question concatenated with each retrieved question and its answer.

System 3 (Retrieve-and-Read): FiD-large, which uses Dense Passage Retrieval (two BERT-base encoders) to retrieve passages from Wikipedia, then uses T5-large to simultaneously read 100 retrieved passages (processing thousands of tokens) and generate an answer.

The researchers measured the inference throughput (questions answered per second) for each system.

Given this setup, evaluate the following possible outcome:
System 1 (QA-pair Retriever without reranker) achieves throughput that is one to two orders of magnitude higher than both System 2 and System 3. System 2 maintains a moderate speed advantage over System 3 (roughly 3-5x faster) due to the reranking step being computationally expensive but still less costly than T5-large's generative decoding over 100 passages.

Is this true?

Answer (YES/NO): NO